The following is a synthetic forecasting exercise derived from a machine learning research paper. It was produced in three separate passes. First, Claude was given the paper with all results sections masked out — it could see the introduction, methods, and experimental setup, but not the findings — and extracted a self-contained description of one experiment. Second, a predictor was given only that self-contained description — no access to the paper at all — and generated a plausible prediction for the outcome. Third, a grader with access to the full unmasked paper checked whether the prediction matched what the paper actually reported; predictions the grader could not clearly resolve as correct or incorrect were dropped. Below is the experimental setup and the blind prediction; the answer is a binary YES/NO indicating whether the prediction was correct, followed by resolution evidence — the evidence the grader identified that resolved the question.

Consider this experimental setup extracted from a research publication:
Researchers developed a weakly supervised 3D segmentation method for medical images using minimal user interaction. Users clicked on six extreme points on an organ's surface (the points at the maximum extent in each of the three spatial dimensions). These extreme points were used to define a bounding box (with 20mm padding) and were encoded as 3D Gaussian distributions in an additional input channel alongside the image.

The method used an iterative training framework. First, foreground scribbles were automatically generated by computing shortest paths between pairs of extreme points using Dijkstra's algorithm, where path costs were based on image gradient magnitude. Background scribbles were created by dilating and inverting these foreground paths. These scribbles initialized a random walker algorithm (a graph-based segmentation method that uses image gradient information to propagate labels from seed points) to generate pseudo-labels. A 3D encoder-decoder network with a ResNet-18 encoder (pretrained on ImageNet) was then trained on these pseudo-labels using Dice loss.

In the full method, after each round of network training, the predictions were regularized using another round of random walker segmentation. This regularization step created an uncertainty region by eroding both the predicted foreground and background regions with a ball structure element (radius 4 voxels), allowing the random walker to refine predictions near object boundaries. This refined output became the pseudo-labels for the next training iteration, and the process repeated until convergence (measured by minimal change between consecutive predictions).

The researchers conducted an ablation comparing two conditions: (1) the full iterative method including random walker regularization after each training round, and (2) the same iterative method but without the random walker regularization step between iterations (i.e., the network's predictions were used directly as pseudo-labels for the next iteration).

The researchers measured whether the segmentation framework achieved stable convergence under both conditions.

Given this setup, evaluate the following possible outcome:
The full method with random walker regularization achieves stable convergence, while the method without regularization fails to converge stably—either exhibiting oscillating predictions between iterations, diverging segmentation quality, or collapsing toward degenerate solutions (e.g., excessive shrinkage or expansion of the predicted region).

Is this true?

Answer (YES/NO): YES